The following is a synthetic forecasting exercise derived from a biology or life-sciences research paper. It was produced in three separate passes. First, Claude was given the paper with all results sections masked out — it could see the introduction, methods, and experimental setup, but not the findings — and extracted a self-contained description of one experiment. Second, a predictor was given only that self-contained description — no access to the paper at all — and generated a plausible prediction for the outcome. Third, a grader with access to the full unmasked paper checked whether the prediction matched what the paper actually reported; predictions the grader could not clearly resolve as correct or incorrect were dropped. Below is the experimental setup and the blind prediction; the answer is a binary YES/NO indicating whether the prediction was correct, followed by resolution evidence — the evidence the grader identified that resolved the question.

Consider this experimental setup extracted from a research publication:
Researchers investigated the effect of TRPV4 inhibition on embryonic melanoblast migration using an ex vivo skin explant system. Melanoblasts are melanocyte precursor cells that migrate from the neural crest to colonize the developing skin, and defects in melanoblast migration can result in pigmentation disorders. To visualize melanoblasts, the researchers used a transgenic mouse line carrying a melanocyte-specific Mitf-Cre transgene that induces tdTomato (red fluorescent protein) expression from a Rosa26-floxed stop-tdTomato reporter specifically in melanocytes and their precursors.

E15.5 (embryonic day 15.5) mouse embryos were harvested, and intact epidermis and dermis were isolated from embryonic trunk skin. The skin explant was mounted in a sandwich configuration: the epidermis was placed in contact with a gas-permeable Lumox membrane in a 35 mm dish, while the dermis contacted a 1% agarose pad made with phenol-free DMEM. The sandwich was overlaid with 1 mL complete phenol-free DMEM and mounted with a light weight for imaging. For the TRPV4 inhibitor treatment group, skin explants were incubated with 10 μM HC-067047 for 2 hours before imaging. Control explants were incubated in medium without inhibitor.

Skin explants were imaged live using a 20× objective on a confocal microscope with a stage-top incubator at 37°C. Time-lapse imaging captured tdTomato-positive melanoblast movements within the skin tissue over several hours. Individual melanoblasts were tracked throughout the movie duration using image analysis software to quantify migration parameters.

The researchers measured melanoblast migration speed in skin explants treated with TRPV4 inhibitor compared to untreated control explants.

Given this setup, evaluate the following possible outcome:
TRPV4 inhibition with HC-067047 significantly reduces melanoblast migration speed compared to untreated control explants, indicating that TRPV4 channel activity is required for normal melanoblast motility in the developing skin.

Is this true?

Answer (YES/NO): YES